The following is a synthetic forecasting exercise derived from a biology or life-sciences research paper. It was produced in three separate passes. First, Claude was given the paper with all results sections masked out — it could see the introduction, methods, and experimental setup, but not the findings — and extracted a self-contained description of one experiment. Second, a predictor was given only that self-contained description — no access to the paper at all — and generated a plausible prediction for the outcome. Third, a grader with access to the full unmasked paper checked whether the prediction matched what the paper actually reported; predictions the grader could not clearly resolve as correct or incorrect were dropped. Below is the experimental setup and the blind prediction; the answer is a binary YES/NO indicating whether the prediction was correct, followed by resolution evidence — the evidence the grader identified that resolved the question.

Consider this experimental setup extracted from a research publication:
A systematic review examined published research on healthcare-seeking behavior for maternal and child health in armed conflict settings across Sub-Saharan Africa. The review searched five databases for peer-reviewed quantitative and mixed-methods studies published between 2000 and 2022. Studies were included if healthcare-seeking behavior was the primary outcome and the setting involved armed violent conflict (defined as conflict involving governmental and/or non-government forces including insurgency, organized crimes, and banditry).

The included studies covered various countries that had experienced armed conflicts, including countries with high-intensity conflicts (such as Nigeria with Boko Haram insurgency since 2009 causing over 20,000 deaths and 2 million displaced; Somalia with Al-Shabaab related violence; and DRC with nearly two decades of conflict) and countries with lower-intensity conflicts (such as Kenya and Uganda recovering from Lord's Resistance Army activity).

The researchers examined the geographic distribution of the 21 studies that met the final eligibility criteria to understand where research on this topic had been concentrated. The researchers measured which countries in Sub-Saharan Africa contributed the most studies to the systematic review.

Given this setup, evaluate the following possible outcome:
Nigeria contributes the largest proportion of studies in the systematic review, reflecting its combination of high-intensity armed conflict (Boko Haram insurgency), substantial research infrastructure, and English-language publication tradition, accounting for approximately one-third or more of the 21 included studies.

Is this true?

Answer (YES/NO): YES